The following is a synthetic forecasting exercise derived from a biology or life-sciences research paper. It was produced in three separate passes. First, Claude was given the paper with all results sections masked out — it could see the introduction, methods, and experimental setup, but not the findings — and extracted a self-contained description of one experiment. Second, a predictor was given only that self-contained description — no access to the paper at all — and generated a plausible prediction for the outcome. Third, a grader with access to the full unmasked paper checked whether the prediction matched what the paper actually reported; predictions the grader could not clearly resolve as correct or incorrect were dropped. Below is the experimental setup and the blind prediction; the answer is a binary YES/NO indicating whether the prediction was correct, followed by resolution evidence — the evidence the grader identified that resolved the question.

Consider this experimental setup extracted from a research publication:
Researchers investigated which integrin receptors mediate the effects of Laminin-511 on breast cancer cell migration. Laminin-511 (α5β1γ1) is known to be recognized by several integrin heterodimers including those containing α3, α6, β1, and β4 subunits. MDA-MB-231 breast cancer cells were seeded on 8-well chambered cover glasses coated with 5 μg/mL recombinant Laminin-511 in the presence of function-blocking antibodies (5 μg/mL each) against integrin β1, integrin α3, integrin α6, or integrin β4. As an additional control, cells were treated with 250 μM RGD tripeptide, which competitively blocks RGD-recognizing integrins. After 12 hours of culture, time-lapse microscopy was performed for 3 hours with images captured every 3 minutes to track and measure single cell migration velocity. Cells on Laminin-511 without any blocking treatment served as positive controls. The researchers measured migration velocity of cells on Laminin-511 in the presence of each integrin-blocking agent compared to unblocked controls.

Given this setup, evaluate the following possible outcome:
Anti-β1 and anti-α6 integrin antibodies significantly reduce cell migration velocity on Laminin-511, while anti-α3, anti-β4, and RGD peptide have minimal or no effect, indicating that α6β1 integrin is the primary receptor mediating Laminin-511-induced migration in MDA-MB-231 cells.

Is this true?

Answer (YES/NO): NO